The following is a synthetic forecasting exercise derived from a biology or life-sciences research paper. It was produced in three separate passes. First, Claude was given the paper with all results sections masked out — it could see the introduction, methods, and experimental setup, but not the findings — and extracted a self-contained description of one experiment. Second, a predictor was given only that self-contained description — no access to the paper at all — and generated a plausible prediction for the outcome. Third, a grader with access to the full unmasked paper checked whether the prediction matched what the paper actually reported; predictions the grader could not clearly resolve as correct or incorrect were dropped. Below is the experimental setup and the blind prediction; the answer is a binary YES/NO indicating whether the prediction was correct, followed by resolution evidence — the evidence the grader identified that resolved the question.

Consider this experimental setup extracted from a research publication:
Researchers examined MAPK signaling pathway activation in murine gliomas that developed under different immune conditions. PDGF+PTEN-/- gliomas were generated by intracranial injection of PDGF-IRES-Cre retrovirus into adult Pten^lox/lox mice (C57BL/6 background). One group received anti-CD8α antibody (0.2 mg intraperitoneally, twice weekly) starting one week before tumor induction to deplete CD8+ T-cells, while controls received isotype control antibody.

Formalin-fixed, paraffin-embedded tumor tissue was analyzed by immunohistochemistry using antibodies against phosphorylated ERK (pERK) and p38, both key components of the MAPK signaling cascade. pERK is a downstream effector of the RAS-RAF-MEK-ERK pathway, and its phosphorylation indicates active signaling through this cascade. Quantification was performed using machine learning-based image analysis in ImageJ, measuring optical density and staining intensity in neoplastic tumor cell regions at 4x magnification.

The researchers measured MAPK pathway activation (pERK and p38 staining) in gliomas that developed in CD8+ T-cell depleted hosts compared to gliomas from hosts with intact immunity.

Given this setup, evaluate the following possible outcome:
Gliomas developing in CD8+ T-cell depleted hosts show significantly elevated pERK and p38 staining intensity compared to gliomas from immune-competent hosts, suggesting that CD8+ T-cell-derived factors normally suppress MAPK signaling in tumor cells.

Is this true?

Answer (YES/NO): YES